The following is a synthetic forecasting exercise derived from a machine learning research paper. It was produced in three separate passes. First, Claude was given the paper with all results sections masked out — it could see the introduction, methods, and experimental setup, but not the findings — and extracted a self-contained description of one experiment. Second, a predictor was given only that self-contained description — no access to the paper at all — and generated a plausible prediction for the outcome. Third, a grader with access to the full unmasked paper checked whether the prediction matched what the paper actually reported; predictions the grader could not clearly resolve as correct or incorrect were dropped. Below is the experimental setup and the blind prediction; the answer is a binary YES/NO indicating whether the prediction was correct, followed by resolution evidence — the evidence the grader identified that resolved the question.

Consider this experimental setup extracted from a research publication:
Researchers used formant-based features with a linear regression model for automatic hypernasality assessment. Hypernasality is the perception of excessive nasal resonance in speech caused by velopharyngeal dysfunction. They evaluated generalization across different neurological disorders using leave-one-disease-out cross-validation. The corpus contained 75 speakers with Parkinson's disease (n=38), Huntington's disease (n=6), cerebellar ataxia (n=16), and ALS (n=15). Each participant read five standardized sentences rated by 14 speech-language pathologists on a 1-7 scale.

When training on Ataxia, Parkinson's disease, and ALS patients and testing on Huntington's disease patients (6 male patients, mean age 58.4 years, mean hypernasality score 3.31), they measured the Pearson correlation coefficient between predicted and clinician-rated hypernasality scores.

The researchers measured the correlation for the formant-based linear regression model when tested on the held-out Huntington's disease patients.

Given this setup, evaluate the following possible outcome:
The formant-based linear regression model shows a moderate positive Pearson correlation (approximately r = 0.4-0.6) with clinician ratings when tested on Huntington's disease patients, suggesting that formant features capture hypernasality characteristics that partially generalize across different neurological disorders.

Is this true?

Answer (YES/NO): NO